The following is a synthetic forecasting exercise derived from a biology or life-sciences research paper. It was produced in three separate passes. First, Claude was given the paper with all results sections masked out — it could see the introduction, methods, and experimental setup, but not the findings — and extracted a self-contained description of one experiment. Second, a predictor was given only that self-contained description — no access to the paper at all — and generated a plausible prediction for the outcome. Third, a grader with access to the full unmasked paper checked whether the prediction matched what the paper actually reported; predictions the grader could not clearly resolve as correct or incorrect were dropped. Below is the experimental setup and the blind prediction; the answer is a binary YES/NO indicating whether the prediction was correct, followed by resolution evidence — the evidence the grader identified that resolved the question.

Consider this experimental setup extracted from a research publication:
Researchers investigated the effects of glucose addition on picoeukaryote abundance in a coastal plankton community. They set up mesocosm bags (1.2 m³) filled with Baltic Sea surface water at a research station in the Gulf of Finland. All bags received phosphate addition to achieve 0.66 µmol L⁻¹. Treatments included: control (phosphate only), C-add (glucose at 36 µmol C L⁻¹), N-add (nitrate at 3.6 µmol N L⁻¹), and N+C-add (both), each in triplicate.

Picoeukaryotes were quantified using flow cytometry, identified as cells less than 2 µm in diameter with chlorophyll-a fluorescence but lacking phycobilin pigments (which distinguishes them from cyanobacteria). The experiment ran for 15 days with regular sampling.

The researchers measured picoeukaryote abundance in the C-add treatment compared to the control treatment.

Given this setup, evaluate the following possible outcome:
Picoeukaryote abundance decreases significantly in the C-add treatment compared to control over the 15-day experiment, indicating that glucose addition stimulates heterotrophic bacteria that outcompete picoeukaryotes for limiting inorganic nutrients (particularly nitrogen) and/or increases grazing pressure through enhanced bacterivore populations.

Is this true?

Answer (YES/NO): NO